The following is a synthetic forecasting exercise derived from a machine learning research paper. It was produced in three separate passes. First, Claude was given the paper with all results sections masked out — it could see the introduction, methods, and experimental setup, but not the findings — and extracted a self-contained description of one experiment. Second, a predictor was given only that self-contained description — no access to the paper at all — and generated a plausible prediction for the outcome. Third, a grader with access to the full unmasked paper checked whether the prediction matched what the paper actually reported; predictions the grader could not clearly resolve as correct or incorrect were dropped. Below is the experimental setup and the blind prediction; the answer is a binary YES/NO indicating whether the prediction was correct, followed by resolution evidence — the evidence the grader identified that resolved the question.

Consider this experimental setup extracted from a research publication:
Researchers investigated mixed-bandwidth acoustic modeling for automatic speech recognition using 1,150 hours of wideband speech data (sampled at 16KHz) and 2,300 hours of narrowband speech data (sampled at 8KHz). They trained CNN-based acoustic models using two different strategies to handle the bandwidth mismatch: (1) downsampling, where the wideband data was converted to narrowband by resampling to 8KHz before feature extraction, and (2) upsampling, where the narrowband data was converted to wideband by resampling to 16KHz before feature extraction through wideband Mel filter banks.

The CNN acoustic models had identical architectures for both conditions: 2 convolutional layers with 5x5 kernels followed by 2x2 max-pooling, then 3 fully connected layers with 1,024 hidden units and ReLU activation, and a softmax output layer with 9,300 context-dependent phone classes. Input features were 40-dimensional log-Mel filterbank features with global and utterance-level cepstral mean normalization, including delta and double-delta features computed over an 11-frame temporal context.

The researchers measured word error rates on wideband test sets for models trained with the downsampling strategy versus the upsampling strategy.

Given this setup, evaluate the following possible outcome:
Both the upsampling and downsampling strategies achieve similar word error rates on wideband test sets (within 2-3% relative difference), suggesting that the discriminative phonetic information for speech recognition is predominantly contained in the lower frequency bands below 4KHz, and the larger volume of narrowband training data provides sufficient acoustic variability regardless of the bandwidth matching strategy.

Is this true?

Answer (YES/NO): NO